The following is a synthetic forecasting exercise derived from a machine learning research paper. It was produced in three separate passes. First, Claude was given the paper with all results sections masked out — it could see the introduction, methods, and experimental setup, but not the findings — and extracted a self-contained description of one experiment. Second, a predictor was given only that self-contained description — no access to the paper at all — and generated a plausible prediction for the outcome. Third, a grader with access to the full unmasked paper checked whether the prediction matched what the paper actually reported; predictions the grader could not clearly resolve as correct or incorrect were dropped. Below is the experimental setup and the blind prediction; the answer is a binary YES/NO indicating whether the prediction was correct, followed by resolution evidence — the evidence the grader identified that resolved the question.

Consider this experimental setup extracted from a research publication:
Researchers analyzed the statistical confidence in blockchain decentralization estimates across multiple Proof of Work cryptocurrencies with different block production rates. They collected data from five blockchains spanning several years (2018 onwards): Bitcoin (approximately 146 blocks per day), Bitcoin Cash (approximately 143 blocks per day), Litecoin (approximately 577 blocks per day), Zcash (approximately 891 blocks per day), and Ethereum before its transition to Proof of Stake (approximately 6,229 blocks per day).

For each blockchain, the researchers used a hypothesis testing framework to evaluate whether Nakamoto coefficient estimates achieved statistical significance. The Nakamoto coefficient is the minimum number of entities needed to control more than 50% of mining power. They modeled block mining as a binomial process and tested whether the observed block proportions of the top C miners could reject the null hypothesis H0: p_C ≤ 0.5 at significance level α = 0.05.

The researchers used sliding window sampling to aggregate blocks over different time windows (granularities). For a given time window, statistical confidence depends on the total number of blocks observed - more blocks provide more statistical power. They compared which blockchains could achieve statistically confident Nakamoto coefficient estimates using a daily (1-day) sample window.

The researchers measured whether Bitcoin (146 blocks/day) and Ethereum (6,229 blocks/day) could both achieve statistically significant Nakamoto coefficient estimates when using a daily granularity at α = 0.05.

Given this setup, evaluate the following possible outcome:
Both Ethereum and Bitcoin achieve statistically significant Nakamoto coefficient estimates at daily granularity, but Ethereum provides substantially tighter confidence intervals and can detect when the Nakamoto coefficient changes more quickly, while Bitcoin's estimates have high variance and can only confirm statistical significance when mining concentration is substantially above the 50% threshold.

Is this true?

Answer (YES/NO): NO